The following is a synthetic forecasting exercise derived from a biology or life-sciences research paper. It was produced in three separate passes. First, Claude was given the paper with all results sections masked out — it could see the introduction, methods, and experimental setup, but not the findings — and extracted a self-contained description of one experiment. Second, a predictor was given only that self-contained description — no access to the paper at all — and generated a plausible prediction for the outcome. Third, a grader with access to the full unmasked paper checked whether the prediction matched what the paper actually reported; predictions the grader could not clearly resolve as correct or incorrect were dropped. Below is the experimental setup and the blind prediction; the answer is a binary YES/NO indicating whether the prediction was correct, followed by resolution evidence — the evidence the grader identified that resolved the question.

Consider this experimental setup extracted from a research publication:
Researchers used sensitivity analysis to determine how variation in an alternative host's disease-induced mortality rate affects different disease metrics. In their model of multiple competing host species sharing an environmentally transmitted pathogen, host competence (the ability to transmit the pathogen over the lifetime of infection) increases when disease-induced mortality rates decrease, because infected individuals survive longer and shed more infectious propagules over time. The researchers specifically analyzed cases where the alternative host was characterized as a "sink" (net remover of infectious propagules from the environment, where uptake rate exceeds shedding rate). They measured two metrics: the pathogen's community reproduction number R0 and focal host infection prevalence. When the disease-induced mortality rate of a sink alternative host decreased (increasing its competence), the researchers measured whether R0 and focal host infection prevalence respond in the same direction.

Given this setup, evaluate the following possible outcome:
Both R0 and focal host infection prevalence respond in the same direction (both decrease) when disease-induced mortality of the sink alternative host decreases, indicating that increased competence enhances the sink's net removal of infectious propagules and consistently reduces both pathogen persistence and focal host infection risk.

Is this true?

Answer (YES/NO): NO